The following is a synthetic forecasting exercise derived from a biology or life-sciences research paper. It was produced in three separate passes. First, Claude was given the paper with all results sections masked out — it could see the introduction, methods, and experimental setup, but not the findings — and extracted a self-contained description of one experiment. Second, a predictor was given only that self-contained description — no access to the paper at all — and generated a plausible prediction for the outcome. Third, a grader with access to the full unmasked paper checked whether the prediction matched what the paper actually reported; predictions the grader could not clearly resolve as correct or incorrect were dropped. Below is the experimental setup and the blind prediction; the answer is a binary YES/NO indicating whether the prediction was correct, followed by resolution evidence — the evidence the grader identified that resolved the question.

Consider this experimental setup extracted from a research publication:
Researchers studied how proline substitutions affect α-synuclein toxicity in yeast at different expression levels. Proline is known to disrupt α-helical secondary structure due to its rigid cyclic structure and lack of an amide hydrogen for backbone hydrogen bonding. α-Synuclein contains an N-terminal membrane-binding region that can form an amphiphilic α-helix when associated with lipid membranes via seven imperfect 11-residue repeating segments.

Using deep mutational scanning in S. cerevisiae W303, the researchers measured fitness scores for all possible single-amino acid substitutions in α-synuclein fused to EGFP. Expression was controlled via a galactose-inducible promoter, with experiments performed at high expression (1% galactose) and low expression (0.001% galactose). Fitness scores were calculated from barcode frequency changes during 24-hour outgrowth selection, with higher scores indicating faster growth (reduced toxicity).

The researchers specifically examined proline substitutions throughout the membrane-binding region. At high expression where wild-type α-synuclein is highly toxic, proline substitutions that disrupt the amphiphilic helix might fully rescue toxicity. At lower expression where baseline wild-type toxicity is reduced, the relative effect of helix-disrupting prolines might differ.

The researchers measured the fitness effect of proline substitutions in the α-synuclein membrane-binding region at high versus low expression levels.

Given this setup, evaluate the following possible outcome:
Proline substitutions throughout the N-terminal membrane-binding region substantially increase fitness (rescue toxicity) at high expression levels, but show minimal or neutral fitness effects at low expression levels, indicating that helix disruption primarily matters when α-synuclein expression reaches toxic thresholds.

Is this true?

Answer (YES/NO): NO